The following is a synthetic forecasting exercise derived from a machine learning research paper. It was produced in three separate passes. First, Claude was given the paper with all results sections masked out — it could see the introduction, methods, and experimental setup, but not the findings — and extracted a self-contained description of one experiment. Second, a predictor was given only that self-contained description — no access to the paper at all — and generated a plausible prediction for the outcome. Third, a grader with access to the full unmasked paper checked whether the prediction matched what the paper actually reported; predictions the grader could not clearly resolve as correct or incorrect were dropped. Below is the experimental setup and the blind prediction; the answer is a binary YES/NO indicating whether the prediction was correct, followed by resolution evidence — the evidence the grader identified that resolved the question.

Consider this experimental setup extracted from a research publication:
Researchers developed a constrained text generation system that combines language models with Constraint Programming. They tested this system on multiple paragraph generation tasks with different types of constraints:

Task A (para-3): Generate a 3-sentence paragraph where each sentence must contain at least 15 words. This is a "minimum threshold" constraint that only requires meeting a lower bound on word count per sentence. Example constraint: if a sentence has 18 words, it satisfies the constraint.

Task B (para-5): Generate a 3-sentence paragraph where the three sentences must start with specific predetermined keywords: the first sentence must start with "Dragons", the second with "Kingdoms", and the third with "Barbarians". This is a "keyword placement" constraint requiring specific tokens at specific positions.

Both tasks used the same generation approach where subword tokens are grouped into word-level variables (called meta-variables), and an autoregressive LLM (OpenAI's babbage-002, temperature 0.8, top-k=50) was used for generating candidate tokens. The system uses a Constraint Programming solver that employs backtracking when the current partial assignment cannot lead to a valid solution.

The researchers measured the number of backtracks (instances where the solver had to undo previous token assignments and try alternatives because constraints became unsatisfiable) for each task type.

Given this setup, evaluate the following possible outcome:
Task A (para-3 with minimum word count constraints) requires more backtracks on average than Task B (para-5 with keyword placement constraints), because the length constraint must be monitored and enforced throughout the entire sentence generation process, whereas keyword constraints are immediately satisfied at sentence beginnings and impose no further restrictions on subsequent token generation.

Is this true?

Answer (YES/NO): NO